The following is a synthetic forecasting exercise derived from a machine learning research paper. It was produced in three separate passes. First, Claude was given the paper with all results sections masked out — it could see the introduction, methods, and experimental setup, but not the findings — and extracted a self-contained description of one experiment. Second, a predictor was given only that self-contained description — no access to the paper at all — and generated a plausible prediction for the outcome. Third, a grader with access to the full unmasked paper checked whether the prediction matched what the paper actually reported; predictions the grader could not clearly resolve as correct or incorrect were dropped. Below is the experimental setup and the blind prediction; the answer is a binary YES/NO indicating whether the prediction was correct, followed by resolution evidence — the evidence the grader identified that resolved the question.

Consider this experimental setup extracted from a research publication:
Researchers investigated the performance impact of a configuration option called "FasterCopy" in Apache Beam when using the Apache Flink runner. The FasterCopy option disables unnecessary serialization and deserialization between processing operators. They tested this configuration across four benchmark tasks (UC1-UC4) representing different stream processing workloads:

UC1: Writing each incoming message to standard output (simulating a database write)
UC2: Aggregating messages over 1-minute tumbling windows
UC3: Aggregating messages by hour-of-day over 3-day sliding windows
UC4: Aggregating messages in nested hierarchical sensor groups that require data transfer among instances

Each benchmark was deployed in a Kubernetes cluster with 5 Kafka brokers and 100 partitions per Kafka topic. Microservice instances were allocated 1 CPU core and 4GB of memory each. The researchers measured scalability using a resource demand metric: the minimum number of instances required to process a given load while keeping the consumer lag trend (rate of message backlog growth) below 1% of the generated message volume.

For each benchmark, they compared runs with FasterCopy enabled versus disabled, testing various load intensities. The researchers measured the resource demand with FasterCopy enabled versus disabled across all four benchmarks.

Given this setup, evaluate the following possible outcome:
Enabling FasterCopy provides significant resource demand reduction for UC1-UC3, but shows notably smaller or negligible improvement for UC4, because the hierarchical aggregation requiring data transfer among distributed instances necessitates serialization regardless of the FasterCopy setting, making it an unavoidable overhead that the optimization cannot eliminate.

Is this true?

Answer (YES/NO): YES